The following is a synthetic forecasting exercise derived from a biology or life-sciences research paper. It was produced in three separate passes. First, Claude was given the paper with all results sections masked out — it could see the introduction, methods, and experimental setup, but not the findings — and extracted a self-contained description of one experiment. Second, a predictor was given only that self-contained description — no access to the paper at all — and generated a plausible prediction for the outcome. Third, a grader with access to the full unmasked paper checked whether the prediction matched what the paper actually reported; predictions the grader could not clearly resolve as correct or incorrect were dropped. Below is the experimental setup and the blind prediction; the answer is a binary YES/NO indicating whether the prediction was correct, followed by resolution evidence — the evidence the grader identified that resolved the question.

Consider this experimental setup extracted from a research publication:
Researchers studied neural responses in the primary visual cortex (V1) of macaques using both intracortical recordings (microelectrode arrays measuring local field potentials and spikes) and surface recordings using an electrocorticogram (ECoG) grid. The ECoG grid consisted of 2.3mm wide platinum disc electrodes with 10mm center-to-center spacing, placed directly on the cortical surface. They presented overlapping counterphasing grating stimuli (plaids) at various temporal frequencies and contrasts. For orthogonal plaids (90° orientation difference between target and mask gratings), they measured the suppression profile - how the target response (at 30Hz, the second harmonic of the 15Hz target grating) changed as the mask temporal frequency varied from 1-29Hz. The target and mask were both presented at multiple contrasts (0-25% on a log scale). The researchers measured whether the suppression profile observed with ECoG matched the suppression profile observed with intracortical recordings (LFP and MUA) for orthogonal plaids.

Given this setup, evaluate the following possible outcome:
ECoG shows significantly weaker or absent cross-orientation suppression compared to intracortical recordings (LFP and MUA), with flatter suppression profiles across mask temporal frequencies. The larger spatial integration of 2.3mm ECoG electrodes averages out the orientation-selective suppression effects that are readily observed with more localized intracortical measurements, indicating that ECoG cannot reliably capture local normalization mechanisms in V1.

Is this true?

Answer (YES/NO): NO